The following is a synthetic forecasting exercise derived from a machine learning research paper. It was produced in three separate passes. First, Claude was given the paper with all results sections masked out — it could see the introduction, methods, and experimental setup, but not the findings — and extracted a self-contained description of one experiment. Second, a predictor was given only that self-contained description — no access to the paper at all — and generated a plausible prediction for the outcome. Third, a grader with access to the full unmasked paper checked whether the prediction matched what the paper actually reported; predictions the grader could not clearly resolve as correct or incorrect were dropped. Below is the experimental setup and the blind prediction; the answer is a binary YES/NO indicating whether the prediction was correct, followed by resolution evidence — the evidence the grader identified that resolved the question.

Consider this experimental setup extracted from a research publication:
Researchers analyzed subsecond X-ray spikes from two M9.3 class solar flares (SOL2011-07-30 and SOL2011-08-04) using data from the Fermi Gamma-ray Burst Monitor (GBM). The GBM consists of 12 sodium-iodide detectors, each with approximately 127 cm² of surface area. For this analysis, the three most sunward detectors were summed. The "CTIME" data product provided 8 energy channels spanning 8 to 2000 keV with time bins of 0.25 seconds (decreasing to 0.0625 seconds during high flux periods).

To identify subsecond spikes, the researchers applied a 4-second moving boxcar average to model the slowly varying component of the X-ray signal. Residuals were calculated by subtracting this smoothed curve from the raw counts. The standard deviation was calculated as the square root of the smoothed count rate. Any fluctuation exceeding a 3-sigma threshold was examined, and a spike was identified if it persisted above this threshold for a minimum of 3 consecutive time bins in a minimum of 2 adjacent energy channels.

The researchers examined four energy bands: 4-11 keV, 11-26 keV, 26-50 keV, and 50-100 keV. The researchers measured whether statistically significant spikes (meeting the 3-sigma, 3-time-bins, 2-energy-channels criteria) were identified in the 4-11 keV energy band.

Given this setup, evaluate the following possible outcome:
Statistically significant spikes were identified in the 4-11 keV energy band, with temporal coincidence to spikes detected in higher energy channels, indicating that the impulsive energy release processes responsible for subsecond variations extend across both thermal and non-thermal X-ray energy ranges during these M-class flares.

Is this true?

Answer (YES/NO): NO